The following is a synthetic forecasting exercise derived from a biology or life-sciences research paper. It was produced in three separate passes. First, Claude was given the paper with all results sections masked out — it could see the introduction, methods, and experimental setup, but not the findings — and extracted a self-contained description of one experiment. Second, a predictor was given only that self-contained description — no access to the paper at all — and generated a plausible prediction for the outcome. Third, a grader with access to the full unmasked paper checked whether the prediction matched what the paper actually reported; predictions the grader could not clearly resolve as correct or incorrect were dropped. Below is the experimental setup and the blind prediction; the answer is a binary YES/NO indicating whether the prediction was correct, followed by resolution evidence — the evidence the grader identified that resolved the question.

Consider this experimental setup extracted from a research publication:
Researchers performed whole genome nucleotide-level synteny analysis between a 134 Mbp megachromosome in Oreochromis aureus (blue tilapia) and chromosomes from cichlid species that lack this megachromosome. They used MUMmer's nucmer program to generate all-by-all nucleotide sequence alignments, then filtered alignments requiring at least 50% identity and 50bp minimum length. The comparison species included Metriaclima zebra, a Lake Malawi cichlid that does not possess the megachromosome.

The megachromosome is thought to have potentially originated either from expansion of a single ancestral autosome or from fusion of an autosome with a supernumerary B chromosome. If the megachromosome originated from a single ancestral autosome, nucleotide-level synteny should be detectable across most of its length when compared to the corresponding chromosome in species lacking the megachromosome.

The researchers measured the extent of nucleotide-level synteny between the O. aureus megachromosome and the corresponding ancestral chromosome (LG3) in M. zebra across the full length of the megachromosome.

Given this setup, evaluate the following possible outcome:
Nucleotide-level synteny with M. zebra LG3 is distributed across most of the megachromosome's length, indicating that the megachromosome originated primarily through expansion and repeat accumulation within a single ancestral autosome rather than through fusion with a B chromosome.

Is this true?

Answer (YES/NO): NO